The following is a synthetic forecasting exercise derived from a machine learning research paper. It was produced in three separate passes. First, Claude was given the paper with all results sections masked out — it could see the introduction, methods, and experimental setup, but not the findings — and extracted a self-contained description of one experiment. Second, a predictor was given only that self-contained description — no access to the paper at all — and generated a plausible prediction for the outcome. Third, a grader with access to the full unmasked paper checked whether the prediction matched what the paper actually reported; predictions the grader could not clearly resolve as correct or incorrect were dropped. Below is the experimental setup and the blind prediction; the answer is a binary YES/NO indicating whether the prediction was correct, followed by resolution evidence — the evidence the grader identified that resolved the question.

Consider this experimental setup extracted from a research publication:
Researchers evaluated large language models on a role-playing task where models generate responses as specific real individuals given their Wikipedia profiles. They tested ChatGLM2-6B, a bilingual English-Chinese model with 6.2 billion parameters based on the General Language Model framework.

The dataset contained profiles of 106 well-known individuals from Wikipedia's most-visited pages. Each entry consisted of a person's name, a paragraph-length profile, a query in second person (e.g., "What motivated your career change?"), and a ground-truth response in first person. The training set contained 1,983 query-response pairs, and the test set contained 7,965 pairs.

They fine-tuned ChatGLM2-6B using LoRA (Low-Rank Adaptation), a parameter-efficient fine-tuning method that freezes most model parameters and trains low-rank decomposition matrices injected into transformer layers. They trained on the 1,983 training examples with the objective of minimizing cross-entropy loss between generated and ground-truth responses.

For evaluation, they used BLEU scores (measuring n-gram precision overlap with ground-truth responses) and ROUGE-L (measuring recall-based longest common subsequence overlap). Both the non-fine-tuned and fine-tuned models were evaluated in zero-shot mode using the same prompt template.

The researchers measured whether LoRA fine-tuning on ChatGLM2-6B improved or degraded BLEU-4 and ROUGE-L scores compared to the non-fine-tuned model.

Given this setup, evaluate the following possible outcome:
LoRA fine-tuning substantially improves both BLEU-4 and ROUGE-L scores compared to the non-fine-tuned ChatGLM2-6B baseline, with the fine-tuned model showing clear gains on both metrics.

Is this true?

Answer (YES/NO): NO